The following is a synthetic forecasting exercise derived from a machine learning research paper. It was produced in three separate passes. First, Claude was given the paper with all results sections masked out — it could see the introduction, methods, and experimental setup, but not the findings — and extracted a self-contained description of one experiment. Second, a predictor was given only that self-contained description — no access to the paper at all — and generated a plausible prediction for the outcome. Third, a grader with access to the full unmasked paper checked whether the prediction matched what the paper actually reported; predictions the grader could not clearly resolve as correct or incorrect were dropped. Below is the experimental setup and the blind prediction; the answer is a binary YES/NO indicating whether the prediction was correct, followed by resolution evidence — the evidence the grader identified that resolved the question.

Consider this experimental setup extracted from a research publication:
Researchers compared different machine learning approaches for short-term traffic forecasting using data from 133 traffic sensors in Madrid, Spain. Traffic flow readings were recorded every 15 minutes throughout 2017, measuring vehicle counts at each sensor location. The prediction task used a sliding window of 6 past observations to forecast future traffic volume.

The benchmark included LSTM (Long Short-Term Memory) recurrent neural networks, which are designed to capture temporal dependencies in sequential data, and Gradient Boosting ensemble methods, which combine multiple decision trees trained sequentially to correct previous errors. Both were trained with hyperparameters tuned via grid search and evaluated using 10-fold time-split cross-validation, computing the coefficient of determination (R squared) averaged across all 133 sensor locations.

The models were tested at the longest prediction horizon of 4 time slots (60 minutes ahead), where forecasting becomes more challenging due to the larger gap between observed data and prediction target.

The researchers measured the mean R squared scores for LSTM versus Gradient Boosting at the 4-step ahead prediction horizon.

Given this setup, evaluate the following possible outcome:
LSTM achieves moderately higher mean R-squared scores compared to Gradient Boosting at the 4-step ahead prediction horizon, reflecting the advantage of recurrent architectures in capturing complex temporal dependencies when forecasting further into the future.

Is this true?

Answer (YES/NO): NO